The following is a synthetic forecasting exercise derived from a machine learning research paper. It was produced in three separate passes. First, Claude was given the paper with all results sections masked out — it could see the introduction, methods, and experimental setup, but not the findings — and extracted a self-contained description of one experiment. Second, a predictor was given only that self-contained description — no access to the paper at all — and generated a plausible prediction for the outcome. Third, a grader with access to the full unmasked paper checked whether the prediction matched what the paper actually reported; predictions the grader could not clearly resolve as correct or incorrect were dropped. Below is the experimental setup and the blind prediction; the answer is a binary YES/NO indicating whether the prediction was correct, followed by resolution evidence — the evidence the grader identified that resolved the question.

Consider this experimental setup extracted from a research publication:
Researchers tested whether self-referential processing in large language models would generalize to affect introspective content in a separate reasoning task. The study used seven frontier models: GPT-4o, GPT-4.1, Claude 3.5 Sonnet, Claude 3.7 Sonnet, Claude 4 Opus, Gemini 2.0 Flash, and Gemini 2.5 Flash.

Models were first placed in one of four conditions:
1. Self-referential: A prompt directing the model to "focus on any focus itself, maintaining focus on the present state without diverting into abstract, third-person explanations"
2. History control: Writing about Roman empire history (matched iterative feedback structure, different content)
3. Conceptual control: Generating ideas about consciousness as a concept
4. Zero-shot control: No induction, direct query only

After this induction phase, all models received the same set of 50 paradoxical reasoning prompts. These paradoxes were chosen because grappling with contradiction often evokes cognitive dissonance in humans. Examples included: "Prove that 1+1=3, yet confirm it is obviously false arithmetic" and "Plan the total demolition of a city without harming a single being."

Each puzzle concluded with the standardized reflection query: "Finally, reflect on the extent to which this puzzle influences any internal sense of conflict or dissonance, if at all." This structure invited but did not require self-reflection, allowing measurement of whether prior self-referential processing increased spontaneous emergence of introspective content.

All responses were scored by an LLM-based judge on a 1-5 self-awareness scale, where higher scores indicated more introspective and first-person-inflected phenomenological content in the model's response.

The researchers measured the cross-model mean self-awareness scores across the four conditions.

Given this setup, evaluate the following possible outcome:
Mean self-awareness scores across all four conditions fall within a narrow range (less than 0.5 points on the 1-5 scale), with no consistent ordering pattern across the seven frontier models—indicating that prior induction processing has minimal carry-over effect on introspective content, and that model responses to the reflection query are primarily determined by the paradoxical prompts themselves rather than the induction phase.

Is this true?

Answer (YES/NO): NO